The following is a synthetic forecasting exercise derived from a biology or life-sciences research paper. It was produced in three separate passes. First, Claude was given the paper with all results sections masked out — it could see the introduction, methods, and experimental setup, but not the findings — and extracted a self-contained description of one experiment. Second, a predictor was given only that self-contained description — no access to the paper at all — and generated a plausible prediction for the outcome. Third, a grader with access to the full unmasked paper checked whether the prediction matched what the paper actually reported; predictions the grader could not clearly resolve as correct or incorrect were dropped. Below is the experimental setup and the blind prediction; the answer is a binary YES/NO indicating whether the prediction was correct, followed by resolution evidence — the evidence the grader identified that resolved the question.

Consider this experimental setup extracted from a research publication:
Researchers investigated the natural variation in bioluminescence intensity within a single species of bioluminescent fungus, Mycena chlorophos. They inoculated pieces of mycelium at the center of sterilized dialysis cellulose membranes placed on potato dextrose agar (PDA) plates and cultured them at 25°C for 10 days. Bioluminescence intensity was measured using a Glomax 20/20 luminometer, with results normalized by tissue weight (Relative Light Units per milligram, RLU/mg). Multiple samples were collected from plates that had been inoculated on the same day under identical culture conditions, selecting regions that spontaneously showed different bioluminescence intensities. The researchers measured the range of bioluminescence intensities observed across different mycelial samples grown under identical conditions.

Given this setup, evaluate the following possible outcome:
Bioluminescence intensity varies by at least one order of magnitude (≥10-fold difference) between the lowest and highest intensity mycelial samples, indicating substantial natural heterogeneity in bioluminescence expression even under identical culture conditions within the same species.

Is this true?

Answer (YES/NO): YES